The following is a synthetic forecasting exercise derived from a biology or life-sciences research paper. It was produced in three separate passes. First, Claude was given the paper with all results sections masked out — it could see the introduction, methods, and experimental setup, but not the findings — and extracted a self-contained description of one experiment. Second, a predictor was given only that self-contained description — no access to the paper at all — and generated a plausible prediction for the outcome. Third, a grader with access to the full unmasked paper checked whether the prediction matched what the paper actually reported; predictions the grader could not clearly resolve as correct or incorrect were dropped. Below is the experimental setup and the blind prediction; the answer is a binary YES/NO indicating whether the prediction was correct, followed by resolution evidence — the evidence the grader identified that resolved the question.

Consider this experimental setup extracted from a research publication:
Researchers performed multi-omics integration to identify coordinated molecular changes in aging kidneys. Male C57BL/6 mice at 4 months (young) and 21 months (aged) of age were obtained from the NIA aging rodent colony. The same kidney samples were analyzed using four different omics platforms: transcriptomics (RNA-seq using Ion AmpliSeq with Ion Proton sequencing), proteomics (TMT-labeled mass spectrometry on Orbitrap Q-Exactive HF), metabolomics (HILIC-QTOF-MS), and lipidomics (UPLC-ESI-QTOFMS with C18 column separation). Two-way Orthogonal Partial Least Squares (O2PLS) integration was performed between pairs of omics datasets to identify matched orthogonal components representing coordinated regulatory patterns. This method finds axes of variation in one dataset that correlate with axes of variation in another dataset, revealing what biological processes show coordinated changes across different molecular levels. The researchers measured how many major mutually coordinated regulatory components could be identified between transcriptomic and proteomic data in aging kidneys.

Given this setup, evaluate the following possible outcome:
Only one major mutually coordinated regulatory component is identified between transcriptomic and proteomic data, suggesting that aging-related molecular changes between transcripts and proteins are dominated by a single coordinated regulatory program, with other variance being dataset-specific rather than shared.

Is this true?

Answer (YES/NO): NO